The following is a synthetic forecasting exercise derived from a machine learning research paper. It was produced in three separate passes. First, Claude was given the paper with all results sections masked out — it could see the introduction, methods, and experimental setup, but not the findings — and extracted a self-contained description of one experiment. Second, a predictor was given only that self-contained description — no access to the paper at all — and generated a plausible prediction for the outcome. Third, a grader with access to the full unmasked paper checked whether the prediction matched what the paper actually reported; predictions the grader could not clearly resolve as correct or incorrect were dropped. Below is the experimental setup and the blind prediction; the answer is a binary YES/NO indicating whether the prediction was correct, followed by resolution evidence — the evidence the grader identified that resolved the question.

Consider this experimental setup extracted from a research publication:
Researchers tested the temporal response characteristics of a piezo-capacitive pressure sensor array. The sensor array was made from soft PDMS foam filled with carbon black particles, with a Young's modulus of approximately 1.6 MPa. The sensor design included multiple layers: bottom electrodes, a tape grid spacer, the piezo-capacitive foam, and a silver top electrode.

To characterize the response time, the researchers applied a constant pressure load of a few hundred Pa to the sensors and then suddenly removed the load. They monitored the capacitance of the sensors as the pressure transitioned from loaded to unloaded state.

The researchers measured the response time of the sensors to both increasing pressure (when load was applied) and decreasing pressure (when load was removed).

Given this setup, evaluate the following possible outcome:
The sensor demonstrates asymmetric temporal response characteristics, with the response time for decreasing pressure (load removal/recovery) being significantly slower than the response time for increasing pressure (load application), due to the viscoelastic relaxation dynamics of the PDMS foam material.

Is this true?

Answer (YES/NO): NO